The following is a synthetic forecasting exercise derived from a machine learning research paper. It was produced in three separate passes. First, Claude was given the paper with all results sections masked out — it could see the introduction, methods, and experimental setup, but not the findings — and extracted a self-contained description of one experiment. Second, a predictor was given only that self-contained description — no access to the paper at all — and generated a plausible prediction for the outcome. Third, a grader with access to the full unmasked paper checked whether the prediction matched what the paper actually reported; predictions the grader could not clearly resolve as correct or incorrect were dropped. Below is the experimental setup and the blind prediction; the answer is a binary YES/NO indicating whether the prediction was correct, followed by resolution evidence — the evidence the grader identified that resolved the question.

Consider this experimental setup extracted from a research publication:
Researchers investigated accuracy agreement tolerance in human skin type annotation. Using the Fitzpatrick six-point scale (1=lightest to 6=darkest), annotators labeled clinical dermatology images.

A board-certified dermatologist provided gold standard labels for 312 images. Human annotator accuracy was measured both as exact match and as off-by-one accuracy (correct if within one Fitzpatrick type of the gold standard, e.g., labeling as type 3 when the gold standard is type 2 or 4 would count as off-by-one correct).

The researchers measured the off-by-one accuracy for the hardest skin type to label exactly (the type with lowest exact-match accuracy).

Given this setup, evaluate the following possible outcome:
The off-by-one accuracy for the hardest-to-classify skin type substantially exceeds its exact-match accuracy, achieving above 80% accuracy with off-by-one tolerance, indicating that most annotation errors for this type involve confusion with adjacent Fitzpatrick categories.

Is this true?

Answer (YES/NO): NO